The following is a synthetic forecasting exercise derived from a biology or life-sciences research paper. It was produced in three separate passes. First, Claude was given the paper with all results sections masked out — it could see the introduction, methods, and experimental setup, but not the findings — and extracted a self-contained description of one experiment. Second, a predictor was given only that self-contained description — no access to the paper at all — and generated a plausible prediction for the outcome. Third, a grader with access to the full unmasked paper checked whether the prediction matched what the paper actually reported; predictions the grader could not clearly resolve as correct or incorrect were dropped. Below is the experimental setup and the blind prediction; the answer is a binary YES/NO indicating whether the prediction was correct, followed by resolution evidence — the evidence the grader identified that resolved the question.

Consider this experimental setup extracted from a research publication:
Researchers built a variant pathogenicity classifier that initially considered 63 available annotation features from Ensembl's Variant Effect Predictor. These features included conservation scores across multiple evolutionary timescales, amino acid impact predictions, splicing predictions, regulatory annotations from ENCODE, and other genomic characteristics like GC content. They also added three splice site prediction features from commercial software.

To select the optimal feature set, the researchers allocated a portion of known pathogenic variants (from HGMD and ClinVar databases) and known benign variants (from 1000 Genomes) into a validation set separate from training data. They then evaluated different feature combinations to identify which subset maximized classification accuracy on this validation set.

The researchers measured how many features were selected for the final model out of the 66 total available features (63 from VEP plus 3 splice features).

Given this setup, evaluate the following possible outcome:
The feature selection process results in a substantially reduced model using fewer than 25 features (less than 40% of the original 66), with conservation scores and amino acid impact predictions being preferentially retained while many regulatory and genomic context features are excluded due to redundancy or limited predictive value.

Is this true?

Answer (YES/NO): YES